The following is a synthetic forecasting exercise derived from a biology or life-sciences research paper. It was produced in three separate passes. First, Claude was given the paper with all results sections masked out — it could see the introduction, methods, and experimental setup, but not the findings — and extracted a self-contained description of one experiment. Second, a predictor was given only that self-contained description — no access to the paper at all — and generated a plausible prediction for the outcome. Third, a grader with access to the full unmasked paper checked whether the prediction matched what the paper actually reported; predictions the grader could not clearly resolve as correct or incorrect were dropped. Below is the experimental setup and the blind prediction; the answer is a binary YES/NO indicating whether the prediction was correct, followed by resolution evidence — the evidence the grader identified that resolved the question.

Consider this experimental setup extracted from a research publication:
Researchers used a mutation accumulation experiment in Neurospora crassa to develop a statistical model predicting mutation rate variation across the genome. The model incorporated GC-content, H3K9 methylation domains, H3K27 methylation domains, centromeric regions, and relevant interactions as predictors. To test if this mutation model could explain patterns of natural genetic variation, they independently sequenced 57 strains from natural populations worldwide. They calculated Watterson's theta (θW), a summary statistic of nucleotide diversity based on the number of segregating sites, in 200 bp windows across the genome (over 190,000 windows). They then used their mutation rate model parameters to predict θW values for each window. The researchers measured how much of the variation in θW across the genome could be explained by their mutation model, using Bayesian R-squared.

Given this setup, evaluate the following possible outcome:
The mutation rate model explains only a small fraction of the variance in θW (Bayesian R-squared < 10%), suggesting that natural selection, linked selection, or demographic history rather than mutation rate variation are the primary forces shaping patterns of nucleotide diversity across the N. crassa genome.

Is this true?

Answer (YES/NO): NO